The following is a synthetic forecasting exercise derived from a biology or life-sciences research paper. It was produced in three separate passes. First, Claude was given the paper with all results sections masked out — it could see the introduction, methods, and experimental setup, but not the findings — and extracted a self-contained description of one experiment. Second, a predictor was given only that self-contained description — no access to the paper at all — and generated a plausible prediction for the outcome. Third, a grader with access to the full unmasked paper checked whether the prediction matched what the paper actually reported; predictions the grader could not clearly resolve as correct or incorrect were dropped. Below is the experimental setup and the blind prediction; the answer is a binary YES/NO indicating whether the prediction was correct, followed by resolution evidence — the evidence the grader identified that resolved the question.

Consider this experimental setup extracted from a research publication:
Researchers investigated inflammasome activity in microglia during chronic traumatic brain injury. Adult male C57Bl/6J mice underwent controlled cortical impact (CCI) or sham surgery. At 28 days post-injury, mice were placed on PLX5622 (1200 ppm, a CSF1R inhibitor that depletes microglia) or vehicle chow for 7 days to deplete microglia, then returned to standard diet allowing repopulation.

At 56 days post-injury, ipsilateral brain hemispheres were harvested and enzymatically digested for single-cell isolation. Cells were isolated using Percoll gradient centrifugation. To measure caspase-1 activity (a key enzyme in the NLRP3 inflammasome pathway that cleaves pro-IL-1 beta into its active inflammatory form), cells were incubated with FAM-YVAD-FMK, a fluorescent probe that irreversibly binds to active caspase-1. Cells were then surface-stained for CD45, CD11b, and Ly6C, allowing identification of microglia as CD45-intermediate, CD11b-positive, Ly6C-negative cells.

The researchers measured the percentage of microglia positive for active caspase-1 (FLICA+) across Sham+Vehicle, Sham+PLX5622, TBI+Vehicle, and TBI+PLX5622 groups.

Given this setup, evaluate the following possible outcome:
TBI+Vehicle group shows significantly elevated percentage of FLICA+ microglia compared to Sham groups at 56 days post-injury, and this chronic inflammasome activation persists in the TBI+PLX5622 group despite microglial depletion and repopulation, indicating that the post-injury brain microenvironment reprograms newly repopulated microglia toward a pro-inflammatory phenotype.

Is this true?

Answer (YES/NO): NO